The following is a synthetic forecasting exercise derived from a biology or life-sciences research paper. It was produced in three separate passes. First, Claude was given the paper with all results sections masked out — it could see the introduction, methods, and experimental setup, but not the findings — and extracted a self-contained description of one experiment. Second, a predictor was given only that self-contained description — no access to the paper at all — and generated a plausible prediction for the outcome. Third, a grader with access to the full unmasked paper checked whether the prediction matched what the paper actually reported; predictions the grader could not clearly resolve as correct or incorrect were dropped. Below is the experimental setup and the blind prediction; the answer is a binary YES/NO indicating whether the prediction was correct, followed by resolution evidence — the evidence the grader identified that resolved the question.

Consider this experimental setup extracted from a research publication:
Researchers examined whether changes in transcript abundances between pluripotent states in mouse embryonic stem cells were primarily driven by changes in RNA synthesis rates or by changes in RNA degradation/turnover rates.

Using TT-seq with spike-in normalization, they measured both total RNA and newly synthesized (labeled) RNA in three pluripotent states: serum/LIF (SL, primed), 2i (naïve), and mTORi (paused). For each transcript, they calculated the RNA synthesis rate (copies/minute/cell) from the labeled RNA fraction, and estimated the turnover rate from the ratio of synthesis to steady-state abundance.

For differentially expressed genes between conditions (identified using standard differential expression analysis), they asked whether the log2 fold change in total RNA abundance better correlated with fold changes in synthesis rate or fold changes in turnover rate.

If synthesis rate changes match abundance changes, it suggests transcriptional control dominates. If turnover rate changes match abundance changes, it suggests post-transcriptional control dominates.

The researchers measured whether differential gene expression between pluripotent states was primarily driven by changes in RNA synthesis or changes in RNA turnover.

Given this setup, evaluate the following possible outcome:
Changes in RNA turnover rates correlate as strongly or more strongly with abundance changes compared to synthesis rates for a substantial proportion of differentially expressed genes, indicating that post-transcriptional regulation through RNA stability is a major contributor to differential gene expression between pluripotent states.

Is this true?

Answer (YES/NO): NO